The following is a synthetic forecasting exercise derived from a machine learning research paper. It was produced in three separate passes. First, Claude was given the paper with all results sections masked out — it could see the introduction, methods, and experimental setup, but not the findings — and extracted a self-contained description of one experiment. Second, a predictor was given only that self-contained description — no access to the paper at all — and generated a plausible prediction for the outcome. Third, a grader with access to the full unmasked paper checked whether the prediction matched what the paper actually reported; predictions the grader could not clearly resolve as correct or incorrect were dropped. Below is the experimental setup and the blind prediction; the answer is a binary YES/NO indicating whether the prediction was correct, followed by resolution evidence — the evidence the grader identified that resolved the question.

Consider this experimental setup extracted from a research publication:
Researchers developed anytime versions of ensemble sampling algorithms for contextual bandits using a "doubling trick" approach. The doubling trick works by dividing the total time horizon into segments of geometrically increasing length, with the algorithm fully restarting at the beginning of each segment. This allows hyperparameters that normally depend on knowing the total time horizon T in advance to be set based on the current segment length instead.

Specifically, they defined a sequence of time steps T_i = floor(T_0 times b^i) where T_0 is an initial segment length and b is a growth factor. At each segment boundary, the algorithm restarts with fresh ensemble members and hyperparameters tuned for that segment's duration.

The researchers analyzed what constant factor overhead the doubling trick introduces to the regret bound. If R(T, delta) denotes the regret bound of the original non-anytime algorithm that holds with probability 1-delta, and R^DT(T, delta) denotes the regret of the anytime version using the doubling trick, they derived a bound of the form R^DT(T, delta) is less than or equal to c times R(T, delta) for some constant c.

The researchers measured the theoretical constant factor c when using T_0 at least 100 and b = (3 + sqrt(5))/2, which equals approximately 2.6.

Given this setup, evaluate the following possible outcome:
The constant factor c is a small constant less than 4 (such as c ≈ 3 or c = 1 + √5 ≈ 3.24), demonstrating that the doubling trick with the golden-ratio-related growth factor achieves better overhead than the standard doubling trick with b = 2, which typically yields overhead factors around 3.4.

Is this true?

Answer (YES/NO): NO